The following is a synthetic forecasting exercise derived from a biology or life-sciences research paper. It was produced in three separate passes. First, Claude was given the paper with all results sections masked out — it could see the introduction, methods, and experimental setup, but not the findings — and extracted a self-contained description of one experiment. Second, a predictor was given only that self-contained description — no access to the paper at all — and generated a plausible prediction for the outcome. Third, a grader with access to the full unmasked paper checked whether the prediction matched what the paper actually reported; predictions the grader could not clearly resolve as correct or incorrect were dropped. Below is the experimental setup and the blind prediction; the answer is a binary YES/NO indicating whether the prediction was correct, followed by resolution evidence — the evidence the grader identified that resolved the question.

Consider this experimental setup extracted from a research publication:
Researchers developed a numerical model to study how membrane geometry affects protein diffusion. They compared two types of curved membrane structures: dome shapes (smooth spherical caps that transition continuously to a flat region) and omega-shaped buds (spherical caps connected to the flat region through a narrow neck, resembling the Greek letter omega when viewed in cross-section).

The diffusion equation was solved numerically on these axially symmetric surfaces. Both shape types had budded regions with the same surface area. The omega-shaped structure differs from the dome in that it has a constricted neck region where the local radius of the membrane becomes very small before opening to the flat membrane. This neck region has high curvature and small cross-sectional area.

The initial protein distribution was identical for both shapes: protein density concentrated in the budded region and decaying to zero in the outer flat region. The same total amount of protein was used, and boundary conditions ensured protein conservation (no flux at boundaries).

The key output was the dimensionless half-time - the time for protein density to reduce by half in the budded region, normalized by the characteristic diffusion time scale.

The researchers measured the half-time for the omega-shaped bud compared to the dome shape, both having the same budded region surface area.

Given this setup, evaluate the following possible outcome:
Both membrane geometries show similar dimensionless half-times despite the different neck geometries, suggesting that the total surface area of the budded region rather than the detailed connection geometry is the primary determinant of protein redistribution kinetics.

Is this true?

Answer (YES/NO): NO